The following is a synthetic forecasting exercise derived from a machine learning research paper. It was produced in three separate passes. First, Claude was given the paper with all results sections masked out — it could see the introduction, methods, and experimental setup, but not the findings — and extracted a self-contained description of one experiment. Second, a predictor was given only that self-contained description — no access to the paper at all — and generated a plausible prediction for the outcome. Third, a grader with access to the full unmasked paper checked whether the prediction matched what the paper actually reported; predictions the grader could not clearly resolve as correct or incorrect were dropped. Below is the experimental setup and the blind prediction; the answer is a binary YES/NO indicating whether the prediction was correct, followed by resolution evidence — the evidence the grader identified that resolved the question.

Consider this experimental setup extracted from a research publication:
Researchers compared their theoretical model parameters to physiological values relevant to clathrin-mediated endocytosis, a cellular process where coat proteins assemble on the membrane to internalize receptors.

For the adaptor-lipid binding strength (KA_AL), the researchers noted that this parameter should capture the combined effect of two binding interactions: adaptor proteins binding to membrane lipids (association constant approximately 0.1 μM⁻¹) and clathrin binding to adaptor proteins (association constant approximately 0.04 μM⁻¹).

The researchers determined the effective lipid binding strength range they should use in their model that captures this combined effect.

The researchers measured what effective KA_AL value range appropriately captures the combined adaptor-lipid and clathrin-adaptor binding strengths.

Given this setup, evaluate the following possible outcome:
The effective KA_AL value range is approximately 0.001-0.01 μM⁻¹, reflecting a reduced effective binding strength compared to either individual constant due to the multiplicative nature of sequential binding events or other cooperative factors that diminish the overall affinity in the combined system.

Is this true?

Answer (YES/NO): YES